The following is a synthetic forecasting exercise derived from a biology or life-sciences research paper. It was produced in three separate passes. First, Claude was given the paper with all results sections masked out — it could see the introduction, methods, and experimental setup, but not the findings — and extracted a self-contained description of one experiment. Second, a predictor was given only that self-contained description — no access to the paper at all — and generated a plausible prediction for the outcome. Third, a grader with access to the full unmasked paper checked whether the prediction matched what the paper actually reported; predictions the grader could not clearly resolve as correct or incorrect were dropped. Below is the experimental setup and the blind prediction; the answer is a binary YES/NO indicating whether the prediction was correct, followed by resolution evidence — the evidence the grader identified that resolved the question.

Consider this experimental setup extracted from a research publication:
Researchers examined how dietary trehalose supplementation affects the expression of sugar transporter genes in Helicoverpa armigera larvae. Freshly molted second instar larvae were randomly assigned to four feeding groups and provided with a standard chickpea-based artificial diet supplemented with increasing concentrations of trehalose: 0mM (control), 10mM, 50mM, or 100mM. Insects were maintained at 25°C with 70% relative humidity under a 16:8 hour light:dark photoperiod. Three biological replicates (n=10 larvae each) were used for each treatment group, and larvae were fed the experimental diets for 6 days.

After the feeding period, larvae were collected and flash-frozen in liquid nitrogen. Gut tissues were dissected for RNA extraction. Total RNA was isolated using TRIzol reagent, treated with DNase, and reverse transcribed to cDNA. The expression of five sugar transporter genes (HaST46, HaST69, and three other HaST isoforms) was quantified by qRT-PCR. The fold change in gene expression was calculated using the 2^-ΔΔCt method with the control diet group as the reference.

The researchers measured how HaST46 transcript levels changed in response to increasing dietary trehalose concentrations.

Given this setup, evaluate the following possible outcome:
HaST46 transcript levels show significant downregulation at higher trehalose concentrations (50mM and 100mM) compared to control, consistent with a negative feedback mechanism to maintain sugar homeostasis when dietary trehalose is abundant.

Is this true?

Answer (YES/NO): NO